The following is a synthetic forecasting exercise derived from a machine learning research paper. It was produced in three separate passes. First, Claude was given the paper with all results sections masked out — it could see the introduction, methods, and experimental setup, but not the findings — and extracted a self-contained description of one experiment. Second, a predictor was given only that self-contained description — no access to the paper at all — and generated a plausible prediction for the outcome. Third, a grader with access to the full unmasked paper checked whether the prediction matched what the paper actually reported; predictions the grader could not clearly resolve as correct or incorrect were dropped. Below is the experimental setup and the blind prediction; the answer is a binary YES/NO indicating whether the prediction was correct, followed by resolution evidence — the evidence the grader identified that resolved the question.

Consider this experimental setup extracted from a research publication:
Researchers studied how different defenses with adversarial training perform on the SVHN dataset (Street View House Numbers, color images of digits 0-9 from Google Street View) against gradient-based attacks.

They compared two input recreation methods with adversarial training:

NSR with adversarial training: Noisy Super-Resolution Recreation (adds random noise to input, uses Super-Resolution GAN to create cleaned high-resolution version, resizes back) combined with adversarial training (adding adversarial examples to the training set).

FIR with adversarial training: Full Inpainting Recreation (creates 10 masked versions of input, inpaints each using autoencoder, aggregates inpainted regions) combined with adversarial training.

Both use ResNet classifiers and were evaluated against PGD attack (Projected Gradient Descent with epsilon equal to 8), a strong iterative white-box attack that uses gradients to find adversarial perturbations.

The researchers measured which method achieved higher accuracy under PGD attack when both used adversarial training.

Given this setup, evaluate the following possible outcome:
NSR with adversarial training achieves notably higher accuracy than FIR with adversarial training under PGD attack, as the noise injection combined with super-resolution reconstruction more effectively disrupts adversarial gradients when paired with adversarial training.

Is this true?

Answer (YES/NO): NO